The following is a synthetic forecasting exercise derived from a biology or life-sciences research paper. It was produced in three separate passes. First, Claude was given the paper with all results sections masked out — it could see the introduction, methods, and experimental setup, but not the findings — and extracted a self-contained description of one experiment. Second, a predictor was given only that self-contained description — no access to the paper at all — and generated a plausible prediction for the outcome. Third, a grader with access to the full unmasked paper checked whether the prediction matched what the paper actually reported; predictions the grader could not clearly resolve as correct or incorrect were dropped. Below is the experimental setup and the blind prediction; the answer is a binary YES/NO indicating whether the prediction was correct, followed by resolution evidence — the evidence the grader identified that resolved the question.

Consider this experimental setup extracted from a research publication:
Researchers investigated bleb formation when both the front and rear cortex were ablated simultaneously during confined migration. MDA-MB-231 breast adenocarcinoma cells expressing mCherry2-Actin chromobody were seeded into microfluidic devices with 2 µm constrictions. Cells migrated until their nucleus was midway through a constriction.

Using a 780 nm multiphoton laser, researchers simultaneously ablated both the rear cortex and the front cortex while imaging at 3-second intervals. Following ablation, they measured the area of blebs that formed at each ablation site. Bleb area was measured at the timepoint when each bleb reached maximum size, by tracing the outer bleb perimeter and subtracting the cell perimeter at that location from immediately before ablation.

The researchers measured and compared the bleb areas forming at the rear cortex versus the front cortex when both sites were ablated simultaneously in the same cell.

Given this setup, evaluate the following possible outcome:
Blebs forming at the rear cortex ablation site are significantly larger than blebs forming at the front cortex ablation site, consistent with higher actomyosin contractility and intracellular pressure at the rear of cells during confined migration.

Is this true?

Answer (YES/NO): YES